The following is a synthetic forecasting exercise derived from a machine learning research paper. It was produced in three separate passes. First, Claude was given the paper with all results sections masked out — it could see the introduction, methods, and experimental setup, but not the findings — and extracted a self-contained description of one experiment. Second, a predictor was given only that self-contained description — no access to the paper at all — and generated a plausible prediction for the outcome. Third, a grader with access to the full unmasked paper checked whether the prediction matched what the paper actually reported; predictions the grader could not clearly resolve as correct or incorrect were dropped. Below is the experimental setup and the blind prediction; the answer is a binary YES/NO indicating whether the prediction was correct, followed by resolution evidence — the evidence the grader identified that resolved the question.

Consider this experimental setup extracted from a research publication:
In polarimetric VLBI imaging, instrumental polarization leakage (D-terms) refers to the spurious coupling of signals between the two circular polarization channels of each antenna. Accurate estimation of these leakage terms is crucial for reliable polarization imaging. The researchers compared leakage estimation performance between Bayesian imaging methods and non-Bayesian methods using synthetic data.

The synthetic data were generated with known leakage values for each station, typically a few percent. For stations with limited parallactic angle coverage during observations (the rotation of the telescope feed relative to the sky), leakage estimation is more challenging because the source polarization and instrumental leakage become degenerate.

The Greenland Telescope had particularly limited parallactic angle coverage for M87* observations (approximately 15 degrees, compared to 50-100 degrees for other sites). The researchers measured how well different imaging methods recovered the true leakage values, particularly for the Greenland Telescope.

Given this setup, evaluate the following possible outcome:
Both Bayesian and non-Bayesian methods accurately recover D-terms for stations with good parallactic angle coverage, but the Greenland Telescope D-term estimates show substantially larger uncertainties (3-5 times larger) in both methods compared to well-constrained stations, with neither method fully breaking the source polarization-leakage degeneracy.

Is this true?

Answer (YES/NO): NO